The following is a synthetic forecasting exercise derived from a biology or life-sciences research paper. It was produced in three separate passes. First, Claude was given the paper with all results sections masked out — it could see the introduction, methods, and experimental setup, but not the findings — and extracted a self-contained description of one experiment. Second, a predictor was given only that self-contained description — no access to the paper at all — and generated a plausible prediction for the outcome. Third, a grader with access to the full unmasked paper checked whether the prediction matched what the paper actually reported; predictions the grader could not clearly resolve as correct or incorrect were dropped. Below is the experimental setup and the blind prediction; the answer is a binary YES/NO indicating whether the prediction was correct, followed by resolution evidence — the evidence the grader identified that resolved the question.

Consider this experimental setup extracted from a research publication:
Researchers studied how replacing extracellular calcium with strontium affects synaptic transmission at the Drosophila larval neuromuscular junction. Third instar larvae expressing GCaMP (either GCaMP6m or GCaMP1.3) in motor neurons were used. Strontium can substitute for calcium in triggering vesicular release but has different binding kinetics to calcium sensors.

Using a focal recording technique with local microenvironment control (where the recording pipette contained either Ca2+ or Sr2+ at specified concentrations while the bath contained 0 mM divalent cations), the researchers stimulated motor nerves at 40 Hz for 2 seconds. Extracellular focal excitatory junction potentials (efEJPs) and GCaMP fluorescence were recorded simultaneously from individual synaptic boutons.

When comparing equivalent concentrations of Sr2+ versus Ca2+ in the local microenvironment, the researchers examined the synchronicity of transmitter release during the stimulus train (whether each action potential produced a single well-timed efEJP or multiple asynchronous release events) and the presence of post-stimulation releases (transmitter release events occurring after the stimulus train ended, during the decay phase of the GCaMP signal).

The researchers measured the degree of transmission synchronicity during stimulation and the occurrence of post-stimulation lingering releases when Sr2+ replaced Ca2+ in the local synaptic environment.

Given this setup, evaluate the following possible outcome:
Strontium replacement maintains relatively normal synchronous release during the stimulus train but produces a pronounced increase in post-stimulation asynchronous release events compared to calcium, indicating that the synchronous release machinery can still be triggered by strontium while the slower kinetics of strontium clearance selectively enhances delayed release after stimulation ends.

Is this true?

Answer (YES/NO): NO